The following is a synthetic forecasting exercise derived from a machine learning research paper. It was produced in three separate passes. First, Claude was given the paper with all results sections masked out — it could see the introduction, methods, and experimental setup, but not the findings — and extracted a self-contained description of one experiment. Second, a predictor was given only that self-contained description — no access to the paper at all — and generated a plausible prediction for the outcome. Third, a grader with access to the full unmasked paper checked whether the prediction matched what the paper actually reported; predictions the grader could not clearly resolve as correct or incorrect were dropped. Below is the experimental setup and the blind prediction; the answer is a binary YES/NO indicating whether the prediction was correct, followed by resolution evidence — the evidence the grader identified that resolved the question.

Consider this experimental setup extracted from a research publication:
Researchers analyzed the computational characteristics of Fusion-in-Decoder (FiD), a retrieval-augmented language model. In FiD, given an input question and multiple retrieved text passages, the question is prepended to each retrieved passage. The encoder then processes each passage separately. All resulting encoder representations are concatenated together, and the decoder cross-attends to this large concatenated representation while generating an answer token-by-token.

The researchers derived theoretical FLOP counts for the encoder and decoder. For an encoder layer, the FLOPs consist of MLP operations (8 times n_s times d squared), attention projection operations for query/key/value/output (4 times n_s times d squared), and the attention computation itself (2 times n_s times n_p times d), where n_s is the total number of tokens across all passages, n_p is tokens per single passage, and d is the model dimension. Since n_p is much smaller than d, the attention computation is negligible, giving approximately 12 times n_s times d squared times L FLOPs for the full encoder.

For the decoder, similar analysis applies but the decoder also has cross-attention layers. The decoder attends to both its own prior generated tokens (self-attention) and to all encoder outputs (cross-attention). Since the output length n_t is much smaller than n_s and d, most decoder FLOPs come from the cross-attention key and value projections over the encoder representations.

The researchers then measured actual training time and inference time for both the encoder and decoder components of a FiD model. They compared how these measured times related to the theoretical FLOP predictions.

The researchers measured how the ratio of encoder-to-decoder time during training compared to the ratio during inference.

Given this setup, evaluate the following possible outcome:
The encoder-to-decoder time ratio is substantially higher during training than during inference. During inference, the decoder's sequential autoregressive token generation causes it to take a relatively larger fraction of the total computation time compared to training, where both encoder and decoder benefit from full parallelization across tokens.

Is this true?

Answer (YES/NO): YES